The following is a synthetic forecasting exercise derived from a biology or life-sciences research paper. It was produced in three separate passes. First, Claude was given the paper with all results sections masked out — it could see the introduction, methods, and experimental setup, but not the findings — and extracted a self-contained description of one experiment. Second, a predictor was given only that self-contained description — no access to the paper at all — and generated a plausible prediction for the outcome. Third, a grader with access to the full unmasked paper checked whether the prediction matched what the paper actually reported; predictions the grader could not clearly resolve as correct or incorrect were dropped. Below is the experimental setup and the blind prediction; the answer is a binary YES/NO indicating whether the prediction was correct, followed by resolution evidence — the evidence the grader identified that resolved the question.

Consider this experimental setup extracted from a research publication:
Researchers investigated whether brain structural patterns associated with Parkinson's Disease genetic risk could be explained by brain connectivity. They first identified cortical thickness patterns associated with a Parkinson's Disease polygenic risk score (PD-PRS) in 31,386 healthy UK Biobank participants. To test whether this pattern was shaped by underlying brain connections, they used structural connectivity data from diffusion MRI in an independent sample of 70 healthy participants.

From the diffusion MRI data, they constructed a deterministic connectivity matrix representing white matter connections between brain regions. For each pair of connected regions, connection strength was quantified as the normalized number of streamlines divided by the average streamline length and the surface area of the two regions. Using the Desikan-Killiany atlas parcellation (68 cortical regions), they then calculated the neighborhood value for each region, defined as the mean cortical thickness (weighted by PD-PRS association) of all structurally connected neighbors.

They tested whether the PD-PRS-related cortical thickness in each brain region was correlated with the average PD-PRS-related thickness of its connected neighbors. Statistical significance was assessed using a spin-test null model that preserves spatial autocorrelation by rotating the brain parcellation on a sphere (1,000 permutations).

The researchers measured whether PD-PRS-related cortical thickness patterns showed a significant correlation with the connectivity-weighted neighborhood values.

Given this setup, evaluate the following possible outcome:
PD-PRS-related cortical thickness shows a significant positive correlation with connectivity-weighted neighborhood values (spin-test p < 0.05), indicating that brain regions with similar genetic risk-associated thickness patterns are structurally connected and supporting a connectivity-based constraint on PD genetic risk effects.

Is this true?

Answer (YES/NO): YES